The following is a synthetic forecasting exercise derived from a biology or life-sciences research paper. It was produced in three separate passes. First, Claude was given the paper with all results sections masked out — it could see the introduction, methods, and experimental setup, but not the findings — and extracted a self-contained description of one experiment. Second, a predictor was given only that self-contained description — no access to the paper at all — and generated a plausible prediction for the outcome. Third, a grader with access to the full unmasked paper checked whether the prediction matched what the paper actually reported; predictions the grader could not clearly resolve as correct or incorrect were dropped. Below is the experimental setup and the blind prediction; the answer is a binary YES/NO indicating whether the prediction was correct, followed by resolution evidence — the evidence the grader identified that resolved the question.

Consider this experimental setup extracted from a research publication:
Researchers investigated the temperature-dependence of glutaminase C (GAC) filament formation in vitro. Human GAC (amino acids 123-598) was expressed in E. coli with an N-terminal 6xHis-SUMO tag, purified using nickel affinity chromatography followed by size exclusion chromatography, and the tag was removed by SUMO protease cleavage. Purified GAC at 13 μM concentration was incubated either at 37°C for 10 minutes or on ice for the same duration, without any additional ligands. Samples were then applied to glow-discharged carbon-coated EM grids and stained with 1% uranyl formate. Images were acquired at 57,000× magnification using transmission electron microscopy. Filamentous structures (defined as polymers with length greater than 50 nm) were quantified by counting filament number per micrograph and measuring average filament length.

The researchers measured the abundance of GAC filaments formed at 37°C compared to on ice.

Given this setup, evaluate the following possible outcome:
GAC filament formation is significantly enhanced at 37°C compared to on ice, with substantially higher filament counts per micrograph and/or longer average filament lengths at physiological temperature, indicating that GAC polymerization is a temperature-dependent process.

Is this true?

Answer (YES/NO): YES